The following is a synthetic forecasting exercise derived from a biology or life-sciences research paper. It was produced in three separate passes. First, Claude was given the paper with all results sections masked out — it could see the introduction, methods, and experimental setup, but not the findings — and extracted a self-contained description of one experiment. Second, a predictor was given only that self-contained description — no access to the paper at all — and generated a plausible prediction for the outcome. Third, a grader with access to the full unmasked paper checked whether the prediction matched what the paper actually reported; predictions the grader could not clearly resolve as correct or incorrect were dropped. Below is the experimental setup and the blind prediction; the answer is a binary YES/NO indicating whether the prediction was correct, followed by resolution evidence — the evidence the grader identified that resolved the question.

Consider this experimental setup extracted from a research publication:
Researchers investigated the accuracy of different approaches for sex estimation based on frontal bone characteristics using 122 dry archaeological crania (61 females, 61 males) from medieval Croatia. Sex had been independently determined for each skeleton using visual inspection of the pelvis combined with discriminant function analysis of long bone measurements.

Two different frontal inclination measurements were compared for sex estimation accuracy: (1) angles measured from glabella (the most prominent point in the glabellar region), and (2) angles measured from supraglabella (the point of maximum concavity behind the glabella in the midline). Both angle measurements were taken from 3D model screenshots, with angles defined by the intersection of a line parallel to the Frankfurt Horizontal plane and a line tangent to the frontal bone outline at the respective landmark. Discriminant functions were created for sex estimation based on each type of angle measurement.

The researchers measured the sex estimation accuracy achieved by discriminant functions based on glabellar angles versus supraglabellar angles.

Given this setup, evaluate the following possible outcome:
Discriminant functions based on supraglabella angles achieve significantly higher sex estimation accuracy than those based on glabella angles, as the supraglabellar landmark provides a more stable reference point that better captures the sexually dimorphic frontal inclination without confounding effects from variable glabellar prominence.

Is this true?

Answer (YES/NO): NO